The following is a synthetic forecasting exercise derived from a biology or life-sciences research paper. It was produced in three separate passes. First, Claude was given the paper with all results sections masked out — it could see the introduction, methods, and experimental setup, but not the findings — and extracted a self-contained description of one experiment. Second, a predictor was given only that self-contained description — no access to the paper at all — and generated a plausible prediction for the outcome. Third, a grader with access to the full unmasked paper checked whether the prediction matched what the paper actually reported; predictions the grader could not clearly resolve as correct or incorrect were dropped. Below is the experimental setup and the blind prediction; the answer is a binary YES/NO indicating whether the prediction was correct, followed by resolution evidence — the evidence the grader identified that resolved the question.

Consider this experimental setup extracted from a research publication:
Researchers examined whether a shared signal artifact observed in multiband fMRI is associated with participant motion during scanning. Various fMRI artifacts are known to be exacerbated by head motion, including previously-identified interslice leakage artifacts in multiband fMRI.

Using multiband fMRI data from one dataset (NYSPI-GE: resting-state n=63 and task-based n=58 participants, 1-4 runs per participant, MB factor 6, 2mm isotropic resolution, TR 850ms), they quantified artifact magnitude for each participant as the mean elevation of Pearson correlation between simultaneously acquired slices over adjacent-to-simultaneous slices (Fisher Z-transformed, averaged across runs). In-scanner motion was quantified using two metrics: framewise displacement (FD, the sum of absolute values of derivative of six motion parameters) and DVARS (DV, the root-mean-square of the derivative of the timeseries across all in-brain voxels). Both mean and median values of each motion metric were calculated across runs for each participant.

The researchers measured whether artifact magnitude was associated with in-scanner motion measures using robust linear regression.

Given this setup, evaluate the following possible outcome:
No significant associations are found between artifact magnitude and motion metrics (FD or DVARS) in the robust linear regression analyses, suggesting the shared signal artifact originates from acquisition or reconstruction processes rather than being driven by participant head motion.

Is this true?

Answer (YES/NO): NO